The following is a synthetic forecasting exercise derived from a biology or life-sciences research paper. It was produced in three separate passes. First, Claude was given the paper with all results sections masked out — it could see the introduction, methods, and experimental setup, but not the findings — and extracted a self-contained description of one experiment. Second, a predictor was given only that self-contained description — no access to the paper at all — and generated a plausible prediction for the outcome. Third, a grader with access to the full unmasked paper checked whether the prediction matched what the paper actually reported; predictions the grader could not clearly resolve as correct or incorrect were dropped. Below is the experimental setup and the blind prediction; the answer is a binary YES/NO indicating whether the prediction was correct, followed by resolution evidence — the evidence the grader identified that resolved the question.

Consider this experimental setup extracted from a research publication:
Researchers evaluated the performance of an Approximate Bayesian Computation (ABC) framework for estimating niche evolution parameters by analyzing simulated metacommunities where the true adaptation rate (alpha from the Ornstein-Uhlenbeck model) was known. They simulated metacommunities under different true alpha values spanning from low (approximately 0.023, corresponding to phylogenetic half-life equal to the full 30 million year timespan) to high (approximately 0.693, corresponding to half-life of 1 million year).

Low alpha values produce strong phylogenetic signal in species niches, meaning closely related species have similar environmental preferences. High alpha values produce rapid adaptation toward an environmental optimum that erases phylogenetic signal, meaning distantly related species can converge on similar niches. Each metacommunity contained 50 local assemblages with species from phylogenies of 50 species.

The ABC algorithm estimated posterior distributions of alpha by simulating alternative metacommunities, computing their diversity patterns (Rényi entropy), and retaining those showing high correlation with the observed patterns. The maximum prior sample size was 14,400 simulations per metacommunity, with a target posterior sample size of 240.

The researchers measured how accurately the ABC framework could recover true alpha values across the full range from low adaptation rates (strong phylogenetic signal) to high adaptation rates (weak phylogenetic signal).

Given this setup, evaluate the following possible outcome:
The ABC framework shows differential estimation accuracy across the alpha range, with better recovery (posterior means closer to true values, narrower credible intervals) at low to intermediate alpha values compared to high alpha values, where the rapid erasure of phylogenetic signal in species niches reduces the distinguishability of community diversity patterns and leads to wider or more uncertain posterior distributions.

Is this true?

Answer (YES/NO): YES